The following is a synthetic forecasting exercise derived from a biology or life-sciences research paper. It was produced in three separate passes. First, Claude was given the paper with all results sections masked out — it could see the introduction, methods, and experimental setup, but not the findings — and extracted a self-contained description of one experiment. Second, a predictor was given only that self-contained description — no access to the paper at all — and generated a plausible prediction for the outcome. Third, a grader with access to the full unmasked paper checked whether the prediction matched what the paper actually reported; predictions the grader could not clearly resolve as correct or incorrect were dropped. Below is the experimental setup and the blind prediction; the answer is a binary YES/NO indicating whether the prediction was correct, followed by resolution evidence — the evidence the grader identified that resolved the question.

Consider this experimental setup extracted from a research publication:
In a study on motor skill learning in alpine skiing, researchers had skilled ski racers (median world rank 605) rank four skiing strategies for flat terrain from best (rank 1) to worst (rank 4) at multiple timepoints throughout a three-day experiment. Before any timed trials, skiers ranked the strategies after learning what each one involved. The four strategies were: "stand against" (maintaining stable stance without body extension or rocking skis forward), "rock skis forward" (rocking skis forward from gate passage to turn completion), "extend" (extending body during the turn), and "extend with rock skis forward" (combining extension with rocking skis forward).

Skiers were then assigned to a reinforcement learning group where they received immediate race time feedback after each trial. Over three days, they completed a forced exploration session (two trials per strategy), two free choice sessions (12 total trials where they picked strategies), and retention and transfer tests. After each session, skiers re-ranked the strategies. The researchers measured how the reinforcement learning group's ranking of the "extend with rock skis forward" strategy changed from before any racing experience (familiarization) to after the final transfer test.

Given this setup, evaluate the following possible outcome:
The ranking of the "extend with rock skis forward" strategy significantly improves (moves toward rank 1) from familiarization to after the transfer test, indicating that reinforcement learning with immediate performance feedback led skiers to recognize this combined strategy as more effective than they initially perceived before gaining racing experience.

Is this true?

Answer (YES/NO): NO